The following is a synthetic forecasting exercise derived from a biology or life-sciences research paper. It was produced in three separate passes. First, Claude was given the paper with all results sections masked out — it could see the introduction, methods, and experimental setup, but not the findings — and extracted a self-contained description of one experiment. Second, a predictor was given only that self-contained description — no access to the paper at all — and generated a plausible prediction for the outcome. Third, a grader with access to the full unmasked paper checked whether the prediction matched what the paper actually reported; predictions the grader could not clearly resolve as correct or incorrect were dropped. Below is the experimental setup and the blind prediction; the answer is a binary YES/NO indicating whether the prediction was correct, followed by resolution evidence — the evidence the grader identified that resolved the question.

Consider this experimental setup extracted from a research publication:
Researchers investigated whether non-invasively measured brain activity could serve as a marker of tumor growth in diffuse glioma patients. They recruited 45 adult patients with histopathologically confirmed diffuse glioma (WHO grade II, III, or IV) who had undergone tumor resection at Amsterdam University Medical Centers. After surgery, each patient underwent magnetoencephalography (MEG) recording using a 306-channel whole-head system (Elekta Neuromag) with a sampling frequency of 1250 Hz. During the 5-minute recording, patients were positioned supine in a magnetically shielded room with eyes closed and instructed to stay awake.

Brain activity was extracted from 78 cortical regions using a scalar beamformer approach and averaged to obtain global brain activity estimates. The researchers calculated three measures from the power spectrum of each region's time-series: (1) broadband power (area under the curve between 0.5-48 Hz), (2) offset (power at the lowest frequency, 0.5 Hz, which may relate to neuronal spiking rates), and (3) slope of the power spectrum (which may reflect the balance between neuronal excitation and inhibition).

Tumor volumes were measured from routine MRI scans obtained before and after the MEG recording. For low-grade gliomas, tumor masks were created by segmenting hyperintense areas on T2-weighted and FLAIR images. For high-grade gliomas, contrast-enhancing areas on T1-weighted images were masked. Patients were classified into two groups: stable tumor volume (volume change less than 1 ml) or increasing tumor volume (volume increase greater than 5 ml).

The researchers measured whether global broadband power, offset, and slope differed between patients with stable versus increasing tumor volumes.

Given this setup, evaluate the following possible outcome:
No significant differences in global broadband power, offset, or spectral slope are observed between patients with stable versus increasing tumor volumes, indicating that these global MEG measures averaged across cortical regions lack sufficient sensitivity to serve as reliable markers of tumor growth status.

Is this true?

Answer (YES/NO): YES